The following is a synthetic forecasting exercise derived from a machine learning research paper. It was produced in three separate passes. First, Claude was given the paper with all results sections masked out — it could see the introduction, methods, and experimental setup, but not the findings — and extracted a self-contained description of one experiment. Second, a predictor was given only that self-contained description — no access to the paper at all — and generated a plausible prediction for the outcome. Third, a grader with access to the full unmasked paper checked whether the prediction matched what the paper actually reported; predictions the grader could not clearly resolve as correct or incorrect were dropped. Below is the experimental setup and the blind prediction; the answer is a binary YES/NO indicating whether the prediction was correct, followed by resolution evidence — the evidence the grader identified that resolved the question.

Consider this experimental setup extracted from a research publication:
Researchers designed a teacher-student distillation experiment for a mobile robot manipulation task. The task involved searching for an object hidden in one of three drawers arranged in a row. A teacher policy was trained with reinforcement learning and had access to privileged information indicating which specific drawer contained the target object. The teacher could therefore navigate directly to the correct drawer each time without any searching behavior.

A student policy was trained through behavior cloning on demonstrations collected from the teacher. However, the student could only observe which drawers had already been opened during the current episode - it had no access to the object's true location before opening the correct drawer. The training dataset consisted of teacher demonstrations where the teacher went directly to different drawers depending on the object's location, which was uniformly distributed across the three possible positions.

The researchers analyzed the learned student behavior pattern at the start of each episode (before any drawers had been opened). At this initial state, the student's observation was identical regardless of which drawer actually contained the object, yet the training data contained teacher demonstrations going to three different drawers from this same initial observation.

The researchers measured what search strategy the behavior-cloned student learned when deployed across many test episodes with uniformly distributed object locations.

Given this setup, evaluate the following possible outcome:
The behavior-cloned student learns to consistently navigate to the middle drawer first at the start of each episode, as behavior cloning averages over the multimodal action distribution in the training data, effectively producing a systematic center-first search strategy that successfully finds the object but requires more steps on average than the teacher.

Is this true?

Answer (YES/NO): NO